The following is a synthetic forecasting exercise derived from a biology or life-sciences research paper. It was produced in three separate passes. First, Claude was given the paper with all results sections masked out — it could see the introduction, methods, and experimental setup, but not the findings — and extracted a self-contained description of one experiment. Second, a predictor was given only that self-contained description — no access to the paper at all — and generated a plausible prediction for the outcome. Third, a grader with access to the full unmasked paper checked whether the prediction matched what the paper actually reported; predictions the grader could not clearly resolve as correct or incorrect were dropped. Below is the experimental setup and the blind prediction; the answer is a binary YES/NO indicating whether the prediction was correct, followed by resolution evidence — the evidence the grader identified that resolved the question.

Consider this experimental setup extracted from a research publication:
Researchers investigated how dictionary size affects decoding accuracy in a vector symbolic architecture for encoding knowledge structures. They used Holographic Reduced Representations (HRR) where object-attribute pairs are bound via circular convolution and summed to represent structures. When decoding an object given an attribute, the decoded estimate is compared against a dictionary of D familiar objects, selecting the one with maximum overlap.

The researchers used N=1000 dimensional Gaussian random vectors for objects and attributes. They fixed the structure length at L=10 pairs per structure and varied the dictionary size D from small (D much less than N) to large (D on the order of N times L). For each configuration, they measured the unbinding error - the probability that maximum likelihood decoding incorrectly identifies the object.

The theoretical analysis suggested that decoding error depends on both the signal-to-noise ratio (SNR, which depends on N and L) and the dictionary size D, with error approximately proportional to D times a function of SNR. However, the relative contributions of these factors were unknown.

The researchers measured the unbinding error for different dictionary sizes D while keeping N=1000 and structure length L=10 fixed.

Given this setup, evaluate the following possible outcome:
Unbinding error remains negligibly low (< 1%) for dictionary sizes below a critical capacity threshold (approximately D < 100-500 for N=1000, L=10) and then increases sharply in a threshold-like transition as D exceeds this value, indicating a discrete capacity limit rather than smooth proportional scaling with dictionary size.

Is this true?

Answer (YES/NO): NO